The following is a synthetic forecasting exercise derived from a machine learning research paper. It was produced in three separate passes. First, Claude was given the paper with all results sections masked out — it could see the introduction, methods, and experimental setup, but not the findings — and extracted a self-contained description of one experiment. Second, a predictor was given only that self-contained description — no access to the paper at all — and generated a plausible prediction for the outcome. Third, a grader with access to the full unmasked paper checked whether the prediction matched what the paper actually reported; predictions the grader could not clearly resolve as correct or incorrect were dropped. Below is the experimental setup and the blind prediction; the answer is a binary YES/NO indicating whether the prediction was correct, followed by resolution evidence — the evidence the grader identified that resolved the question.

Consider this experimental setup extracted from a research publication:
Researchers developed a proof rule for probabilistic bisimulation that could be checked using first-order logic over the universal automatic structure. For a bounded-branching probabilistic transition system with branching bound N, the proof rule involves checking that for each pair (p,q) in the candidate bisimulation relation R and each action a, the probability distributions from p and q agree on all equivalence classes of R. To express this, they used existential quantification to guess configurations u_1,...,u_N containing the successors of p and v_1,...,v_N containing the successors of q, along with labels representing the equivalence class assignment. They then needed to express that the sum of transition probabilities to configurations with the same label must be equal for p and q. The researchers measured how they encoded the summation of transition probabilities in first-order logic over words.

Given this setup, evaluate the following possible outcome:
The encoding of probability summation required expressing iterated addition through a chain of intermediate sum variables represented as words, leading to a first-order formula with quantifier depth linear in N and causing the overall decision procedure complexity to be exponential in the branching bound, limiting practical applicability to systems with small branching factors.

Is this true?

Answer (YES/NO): NO